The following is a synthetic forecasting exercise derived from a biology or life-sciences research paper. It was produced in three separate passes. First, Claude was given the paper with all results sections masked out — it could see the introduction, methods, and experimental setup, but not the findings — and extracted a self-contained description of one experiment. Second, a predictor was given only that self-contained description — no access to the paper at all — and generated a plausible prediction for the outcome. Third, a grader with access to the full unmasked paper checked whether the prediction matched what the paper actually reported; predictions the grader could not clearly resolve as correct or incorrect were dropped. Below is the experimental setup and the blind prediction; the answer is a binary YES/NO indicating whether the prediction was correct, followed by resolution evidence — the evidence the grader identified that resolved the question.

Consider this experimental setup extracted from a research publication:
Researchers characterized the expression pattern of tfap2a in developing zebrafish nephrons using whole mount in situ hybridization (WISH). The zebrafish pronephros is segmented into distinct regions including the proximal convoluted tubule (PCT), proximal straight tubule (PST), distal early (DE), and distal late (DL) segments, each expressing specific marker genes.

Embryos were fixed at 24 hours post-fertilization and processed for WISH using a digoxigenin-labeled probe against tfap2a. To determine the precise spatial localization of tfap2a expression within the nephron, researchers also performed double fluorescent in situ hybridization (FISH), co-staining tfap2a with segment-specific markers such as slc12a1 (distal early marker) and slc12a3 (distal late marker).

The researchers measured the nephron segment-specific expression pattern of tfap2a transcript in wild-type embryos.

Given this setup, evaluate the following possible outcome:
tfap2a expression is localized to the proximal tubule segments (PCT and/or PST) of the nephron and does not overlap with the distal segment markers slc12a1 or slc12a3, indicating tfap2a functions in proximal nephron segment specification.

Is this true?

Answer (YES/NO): NO